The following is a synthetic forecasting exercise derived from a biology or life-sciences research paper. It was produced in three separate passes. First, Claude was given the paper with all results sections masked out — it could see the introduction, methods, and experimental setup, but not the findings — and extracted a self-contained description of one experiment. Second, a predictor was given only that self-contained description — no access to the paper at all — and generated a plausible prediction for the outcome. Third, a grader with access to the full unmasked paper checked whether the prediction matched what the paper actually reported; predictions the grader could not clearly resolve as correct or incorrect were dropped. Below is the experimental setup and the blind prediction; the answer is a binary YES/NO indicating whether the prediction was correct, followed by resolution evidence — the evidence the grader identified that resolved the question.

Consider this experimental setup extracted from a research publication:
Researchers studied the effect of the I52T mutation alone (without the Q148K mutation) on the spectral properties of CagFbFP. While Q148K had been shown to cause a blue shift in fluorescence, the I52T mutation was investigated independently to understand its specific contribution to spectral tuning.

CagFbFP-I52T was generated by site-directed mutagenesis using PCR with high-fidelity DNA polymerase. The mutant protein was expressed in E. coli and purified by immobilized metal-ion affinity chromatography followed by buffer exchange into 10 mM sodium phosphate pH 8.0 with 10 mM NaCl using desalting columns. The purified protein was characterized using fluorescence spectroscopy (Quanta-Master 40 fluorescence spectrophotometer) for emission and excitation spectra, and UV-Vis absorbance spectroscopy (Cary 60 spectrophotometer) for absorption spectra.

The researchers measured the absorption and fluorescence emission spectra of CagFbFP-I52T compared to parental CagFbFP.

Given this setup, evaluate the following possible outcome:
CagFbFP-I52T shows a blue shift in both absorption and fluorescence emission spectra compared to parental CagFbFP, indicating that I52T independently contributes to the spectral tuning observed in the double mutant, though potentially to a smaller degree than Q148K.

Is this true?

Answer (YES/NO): NO